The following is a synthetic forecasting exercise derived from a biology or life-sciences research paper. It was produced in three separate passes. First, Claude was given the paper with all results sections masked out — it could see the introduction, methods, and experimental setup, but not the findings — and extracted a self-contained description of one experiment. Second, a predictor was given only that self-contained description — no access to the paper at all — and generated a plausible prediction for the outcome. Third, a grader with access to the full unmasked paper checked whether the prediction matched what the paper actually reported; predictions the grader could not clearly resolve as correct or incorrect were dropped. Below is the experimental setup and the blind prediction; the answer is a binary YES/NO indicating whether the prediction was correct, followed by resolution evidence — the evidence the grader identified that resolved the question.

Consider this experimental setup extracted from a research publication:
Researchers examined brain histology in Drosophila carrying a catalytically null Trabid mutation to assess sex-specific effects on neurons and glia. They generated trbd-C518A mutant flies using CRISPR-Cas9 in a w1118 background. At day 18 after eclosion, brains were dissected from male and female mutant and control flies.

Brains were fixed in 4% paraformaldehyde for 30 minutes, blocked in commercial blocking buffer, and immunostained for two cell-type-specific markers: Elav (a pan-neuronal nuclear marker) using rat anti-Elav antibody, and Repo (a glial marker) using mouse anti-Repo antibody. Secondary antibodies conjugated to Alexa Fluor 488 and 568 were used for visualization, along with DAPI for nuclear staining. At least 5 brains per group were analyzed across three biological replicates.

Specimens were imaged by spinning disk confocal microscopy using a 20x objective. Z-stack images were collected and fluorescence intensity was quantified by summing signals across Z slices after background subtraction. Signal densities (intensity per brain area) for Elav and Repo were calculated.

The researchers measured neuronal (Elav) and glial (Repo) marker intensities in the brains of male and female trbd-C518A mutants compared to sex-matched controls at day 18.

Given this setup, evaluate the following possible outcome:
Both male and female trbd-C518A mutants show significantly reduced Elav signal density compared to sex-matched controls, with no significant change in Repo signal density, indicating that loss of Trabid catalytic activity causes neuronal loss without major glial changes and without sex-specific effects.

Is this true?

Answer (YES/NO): NO